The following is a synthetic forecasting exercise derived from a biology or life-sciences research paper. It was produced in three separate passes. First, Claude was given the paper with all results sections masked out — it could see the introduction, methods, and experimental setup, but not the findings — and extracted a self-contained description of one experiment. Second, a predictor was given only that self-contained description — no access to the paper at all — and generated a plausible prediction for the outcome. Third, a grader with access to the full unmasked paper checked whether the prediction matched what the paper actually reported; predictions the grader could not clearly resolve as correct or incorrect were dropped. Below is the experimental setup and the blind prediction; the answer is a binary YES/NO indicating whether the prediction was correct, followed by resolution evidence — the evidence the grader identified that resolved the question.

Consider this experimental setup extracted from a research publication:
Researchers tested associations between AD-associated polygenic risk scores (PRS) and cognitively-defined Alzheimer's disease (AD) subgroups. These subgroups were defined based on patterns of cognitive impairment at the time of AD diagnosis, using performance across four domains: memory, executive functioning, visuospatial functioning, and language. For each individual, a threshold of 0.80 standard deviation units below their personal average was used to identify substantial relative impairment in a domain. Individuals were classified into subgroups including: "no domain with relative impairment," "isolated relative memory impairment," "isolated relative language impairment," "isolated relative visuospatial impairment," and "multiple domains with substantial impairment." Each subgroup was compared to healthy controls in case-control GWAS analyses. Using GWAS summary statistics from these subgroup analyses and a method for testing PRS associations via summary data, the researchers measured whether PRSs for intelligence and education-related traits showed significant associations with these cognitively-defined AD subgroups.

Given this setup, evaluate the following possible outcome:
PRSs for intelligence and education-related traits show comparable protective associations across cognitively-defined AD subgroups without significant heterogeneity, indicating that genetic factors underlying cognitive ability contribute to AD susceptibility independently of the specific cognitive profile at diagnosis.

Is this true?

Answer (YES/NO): NO